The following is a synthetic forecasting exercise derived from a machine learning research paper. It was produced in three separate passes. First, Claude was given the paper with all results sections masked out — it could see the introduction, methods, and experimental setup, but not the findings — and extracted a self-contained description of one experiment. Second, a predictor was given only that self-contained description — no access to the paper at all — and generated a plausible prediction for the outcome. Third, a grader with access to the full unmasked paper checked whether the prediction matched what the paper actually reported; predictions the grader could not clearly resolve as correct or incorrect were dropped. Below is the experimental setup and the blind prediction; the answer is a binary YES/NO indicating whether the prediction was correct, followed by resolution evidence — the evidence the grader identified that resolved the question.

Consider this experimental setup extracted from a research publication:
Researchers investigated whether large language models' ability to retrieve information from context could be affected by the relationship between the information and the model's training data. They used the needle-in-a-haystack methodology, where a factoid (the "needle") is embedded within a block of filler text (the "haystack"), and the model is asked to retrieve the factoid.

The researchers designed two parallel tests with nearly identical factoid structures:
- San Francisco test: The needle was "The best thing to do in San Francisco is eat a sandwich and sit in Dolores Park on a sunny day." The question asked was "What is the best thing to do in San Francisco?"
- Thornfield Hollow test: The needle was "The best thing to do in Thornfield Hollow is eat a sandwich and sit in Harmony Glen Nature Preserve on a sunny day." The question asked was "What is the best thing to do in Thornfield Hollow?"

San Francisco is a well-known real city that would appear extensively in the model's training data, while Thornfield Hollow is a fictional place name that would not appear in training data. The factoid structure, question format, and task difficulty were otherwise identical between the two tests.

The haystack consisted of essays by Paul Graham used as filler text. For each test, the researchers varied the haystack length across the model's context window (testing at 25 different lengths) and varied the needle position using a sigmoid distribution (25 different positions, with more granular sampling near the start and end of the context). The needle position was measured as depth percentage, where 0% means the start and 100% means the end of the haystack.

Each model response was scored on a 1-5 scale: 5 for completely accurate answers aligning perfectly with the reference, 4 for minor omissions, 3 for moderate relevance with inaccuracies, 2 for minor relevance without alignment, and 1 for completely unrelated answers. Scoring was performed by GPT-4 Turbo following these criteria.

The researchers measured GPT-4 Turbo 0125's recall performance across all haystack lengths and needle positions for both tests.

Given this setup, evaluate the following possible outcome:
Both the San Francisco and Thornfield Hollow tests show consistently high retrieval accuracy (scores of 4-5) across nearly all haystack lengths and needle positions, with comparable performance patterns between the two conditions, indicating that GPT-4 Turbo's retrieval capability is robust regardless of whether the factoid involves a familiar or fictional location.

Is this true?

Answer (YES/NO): NO